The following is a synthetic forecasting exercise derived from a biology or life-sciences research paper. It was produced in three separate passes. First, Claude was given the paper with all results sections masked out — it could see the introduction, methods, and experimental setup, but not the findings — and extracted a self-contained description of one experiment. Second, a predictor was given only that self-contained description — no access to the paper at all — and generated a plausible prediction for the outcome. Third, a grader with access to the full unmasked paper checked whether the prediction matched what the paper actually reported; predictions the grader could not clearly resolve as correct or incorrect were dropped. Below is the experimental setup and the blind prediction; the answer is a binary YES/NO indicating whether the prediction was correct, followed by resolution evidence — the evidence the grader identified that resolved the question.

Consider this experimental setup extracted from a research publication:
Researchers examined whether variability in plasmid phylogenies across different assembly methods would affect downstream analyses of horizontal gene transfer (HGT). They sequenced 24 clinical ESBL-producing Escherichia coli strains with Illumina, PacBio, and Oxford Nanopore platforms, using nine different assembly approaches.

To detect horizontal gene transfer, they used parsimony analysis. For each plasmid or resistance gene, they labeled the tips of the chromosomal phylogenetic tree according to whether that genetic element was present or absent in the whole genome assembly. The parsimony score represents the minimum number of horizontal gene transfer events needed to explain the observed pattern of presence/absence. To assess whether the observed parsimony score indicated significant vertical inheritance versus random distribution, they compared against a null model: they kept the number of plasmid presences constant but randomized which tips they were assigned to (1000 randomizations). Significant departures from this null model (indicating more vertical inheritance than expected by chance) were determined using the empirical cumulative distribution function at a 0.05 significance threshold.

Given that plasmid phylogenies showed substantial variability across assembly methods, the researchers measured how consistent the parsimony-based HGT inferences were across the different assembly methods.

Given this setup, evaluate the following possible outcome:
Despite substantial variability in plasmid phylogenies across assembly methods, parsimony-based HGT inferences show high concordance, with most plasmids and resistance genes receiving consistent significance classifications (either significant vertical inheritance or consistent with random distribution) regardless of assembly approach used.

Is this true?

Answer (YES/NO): NO